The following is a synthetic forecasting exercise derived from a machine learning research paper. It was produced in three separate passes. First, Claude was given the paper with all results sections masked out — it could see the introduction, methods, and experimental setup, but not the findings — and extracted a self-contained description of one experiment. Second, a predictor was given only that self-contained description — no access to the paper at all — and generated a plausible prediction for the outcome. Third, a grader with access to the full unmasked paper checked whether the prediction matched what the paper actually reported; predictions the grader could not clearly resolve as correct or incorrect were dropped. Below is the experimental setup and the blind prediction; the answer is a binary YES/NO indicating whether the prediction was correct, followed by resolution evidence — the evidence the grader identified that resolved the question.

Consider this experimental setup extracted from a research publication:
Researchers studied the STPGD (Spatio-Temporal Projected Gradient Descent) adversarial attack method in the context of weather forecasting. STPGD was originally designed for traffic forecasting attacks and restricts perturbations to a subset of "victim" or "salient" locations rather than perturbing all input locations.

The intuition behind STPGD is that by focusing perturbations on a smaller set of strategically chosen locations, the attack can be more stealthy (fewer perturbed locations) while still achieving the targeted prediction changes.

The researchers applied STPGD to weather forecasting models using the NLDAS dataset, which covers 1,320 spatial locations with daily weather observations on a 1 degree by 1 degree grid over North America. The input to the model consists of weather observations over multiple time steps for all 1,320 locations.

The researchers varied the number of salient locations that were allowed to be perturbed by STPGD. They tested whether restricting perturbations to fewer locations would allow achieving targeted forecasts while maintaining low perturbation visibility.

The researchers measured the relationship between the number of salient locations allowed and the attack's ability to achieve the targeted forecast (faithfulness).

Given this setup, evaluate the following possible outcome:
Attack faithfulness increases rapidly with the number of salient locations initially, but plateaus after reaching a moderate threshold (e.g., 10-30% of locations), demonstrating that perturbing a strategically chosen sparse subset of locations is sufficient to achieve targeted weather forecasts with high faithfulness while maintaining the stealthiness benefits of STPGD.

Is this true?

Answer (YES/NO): NO